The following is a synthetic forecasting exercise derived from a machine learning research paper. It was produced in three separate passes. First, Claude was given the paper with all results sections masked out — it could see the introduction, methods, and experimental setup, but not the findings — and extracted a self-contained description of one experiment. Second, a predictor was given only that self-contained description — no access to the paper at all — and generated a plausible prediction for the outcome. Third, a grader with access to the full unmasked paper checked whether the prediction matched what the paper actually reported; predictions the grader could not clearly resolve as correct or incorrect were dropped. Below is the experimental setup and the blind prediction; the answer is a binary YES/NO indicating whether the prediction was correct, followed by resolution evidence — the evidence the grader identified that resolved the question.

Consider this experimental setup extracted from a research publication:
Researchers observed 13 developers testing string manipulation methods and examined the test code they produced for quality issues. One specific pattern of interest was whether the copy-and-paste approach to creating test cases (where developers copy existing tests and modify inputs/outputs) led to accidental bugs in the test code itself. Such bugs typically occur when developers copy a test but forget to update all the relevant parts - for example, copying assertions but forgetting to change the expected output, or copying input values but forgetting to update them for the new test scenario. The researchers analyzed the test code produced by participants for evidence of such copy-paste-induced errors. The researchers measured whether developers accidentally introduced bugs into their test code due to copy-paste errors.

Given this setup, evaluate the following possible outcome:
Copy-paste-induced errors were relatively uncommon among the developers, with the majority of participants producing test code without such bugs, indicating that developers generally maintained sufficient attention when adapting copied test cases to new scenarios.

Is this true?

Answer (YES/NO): NO